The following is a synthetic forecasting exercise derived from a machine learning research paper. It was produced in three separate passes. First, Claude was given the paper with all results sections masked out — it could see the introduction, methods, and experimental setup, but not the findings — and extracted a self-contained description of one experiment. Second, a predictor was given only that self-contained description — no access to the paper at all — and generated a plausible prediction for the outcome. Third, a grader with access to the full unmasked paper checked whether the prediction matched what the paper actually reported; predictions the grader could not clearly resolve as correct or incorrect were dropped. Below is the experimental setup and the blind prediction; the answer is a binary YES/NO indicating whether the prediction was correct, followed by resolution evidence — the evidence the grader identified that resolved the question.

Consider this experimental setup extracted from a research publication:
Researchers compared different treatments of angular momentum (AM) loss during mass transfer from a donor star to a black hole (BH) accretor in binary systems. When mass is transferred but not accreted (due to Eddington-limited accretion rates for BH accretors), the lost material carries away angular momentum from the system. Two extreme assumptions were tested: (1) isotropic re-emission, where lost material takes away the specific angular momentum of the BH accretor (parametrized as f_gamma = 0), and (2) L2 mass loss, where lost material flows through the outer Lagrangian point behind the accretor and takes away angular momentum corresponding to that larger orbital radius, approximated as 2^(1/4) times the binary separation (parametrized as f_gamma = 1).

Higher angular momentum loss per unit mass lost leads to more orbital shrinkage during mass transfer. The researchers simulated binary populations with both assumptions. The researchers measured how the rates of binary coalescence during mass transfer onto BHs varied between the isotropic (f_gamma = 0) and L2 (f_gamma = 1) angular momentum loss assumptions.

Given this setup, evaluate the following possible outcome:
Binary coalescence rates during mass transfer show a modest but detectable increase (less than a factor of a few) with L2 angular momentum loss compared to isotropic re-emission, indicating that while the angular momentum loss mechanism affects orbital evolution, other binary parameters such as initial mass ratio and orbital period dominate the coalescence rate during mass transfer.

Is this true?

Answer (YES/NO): NO